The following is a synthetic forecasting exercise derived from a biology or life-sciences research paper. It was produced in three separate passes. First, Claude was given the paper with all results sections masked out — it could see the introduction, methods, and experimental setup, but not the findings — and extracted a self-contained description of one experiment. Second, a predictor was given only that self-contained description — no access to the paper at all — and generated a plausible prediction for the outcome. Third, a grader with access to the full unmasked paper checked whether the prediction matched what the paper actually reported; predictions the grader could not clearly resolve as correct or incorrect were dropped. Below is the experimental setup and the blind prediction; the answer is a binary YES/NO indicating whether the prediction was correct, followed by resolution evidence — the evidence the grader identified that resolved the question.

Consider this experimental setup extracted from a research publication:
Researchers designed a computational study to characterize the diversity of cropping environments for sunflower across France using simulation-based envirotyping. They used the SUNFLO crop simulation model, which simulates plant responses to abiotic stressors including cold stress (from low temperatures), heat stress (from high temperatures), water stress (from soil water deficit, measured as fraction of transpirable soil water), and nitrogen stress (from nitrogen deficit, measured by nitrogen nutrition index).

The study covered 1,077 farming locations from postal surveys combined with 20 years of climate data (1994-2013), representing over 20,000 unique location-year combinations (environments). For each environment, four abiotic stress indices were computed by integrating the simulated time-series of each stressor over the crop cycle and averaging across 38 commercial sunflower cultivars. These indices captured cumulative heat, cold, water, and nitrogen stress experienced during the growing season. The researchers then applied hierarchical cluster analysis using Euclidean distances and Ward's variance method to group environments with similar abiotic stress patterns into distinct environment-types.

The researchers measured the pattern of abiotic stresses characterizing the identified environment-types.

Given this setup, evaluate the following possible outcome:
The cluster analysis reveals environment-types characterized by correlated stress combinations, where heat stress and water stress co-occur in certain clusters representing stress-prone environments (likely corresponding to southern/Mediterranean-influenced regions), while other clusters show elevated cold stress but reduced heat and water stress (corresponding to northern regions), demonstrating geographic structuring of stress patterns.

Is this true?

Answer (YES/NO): NO